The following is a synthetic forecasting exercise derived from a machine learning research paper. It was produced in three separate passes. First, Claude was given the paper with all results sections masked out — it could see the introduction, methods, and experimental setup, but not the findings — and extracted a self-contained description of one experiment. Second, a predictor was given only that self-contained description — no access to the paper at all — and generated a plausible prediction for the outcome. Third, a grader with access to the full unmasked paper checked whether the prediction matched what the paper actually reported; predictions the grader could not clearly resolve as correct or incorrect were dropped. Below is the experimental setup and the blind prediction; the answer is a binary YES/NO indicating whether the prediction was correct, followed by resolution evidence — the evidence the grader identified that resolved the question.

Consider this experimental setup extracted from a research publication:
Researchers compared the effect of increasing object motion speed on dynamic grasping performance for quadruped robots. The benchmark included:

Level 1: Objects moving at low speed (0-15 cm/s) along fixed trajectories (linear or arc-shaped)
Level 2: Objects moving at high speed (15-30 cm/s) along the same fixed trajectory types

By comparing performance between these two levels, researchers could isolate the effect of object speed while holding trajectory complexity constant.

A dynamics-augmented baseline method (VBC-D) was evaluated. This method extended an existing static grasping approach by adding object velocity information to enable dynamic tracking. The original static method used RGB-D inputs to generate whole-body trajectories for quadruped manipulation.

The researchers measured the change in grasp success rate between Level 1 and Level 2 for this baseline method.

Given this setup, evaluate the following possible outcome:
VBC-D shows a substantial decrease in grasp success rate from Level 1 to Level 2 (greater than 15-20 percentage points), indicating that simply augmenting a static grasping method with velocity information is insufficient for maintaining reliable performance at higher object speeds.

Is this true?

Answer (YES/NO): NO